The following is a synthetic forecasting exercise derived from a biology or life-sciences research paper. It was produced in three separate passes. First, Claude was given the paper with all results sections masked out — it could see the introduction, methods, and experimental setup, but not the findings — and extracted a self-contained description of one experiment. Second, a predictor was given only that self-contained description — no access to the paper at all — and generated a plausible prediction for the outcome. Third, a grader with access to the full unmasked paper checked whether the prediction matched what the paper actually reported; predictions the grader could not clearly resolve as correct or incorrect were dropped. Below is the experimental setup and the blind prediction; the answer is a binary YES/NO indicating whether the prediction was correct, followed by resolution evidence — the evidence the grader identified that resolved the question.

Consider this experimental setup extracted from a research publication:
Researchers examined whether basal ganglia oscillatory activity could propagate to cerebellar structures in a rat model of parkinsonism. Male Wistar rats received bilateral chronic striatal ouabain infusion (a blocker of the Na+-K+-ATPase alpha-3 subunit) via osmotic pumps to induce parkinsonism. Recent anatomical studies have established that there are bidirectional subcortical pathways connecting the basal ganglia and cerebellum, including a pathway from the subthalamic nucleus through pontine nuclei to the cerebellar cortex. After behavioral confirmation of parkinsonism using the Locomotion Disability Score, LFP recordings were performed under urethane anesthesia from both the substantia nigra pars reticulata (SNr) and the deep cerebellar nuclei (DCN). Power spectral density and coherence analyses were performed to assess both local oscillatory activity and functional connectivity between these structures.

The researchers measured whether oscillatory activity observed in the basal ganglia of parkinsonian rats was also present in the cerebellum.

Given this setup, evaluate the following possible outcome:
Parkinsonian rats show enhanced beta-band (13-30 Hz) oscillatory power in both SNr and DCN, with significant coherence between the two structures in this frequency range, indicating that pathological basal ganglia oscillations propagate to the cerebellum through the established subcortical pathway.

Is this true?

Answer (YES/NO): YES